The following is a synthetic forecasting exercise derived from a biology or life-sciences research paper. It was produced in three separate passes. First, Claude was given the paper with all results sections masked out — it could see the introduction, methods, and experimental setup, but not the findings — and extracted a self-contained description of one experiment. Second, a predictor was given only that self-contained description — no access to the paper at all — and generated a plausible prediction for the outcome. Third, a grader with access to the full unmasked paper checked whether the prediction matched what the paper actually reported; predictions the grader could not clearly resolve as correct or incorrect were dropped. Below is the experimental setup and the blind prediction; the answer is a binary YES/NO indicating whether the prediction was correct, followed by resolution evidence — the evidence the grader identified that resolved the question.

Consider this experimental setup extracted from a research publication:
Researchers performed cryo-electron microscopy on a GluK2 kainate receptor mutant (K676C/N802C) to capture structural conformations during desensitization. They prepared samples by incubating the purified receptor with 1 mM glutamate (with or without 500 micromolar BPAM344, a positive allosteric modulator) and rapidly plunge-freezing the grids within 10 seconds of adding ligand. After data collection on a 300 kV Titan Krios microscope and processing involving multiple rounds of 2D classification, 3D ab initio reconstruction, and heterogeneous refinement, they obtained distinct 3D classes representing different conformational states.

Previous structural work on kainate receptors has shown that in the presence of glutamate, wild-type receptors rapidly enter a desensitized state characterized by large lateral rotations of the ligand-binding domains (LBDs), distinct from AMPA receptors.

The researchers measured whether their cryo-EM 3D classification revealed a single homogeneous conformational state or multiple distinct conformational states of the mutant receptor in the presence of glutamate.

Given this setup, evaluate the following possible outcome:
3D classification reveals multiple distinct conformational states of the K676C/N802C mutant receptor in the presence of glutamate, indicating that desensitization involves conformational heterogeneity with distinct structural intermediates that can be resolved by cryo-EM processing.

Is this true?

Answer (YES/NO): YES